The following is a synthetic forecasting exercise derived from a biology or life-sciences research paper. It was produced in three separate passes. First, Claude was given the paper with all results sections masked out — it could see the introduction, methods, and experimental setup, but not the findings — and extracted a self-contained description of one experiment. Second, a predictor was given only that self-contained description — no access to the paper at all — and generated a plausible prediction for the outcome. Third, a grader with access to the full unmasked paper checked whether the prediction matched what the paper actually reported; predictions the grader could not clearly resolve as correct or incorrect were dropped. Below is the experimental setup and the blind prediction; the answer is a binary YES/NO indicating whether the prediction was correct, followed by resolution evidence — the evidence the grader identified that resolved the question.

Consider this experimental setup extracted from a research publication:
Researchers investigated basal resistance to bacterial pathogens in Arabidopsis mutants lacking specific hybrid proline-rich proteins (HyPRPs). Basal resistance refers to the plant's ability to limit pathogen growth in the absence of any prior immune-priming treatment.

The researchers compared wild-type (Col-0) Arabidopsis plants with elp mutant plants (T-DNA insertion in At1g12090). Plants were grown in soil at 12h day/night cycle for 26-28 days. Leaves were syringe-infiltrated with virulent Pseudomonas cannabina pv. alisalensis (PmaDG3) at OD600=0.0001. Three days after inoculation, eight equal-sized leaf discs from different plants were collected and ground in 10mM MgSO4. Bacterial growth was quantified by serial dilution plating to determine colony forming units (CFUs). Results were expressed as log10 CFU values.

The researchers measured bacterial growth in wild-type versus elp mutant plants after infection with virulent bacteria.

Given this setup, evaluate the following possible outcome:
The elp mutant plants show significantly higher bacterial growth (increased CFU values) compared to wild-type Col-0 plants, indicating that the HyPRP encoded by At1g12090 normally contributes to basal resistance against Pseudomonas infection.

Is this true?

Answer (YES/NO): NO